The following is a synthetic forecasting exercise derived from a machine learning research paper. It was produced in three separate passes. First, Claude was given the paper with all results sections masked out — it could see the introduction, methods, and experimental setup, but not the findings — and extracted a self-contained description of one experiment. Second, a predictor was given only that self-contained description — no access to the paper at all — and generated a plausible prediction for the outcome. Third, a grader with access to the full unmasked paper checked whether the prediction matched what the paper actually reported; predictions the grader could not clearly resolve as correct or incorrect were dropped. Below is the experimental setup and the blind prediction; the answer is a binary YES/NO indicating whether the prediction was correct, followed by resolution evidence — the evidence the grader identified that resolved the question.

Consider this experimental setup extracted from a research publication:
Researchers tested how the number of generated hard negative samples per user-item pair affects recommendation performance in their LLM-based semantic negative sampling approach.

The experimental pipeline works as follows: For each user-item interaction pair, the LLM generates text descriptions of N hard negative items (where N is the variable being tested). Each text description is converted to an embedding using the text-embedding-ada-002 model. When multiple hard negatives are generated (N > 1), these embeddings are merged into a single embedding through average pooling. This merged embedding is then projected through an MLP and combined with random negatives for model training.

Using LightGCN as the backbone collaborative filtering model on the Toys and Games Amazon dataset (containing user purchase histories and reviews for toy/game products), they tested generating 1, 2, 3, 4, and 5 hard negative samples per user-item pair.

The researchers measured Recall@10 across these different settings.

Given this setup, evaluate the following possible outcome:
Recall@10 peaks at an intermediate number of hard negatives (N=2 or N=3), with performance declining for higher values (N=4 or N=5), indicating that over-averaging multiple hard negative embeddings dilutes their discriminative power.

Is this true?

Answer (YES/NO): NO